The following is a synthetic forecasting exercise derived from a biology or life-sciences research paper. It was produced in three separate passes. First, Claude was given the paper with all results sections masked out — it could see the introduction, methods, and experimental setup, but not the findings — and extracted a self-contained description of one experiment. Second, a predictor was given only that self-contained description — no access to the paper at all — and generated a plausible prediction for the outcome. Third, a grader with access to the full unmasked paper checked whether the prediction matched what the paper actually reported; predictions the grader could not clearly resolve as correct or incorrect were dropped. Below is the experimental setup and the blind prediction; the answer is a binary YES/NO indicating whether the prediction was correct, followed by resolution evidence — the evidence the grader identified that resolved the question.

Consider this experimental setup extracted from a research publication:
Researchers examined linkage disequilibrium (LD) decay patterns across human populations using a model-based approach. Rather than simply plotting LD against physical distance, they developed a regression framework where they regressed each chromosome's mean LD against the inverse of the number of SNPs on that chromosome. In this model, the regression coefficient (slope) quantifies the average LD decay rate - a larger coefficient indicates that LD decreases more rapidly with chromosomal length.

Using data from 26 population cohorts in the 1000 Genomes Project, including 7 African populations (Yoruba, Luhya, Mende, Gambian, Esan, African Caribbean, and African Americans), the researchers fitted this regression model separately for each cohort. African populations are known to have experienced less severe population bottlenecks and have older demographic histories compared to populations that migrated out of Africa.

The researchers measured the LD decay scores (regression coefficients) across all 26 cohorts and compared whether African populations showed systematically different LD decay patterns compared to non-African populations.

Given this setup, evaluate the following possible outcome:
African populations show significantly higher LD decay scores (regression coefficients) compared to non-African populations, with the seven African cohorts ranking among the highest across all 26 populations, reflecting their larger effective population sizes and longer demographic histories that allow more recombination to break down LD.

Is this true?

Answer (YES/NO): NO